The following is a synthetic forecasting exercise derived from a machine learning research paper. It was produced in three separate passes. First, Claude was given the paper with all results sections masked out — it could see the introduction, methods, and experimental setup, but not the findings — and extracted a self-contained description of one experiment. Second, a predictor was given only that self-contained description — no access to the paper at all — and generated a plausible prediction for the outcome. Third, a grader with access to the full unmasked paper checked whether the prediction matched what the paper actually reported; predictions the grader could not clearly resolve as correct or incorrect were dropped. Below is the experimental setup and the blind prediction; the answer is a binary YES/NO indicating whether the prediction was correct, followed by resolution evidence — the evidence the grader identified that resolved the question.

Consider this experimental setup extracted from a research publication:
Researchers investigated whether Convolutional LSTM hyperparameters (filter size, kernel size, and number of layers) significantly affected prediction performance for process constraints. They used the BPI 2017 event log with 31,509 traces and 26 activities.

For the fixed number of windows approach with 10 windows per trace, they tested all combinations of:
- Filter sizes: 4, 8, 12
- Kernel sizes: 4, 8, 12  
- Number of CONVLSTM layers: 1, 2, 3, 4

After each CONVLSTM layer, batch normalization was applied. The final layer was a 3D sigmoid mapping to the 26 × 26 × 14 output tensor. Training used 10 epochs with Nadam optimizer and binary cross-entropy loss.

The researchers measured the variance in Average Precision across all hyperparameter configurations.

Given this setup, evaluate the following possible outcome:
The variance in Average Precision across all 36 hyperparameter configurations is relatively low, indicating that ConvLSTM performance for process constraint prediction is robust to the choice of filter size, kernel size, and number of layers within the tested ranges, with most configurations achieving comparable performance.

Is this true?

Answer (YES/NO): YES